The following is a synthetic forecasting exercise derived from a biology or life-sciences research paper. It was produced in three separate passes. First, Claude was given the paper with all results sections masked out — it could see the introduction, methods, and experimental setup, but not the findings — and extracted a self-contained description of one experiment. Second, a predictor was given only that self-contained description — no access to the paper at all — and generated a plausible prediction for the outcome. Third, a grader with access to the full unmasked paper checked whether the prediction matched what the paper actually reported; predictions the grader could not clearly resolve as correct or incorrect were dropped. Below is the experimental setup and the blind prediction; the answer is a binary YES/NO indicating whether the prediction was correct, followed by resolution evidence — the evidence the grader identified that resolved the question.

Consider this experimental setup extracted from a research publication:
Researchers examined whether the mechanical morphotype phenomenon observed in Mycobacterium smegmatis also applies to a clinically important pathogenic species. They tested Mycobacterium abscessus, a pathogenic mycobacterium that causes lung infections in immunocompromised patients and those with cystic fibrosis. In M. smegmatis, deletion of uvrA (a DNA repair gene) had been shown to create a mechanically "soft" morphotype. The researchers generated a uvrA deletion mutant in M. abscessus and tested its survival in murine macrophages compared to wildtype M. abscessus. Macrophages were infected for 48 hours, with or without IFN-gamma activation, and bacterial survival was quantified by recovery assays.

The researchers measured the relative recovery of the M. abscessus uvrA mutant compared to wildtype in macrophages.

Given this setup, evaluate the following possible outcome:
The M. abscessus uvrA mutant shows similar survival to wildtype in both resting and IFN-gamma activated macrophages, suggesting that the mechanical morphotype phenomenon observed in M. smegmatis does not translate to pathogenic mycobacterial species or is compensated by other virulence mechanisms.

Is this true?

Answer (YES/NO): NO